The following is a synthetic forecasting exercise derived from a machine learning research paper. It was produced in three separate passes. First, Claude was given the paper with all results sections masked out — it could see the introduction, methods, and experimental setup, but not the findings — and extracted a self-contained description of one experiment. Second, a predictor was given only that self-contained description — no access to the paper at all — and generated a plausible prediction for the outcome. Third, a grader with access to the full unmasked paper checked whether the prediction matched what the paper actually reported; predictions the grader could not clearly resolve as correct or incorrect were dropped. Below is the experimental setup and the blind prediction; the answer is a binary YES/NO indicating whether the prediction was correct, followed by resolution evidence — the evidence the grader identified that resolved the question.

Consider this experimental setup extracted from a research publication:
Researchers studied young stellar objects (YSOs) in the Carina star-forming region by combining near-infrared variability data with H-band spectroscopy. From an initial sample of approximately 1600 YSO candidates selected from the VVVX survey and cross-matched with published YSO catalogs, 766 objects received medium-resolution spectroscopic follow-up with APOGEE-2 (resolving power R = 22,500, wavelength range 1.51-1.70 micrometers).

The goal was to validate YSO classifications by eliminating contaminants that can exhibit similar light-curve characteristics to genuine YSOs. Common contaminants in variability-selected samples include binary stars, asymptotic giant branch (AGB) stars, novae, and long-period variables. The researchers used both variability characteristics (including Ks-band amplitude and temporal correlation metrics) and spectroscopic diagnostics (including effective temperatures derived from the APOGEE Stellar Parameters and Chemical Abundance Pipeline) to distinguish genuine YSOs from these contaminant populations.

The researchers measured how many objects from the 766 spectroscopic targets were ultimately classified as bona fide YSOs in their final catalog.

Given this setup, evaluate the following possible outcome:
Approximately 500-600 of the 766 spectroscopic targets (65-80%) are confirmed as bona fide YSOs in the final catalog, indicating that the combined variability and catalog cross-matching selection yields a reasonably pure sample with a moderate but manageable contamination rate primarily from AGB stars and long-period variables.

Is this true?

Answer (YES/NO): YES